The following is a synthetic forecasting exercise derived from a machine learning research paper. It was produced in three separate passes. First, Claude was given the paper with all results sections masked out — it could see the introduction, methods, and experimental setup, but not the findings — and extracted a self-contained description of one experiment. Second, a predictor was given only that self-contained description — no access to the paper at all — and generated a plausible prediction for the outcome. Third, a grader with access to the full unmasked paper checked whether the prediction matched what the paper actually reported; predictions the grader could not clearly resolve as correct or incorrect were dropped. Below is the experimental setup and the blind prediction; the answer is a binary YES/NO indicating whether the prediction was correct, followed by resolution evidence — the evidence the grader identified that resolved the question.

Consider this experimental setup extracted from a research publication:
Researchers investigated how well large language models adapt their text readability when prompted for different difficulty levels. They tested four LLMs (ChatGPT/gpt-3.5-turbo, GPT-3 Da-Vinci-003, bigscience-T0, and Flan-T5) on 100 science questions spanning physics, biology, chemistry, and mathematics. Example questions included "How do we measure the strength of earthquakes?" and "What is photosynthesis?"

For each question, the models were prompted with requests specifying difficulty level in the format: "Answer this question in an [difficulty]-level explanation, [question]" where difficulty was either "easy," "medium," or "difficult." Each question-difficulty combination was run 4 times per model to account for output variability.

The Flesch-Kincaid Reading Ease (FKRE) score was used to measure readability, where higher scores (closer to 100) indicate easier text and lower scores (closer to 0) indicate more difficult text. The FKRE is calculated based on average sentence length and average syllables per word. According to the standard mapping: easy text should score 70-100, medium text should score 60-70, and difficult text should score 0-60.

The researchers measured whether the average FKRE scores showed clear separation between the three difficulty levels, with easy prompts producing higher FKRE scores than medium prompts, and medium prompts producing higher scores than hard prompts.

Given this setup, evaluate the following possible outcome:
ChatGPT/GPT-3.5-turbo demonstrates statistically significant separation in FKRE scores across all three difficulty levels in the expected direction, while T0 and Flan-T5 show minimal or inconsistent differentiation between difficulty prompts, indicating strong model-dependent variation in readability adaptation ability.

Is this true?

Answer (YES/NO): NO